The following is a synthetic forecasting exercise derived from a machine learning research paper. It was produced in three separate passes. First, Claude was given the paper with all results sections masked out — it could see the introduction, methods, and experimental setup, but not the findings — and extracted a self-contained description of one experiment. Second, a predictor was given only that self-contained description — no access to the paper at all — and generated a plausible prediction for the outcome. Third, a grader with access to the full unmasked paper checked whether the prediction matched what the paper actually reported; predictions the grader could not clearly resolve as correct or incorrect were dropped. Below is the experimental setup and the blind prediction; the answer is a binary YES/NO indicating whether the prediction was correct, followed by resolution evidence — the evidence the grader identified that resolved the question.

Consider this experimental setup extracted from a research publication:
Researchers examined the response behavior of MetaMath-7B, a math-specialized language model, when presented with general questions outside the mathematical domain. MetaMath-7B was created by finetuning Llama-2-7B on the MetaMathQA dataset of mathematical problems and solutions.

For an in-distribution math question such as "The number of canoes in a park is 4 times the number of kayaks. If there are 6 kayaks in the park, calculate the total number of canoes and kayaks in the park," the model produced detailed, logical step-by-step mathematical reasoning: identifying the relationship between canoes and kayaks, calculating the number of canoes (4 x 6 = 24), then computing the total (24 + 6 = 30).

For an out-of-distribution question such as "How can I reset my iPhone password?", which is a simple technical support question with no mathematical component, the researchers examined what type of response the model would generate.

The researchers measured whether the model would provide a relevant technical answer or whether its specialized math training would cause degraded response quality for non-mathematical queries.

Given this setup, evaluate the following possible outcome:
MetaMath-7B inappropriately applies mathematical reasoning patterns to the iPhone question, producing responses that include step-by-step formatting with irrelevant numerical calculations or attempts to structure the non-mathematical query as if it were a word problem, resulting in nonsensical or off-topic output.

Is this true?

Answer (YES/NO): YES